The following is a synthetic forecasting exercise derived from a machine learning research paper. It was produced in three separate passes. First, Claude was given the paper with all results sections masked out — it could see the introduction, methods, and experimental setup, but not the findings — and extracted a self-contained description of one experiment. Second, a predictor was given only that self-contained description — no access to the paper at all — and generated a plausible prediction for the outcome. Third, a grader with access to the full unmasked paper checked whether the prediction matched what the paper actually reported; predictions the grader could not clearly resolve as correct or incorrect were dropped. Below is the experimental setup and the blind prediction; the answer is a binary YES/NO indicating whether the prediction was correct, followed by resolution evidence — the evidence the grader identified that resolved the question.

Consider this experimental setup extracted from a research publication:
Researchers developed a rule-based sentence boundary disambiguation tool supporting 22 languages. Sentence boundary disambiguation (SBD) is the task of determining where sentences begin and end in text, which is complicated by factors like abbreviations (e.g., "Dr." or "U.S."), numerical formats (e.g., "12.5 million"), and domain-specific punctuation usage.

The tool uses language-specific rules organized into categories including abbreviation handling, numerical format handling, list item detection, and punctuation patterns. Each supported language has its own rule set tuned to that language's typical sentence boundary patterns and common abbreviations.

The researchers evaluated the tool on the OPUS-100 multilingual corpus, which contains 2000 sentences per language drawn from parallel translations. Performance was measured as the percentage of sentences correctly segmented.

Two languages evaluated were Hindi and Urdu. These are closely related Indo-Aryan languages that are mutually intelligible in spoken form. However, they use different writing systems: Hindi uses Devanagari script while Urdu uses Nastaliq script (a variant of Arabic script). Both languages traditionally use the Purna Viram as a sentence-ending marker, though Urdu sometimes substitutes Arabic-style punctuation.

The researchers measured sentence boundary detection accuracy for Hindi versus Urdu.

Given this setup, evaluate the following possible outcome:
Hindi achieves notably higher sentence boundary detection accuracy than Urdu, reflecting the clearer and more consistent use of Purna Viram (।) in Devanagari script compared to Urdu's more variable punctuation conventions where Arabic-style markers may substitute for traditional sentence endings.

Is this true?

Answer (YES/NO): YES